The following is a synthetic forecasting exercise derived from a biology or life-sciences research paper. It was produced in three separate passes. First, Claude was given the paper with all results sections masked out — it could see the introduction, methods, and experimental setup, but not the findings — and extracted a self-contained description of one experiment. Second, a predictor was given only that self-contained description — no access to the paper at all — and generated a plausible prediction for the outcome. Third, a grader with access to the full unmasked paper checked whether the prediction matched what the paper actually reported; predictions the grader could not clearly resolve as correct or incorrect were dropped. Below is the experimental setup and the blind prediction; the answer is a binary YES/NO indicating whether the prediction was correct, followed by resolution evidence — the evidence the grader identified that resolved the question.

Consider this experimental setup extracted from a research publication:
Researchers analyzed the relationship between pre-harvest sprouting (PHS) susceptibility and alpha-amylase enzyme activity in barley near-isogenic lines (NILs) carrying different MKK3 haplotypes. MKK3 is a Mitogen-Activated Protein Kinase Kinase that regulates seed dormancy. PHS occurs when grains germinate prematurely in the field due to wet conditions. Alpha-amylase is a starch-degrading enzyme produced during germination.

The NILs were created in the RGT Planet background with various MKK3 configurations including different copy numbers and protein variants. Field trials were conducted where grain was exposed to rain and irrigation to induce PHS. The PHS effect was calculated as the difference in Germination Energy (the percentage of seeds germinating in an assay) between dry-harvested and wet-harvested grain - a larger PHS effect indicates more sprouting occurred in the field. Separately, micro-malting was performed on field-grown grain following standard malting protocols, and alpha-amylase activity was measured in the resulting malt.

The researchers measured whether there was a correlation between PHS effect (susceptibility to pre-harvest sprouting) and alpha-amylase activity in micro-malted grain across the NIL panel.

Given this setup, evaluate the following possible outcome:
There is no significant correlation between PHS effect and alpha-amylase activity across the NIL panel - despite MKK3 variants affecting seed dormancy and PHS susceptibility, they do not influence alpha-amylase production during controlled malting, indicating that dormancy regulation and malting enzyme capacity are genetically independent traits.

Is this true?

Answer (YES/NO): NO